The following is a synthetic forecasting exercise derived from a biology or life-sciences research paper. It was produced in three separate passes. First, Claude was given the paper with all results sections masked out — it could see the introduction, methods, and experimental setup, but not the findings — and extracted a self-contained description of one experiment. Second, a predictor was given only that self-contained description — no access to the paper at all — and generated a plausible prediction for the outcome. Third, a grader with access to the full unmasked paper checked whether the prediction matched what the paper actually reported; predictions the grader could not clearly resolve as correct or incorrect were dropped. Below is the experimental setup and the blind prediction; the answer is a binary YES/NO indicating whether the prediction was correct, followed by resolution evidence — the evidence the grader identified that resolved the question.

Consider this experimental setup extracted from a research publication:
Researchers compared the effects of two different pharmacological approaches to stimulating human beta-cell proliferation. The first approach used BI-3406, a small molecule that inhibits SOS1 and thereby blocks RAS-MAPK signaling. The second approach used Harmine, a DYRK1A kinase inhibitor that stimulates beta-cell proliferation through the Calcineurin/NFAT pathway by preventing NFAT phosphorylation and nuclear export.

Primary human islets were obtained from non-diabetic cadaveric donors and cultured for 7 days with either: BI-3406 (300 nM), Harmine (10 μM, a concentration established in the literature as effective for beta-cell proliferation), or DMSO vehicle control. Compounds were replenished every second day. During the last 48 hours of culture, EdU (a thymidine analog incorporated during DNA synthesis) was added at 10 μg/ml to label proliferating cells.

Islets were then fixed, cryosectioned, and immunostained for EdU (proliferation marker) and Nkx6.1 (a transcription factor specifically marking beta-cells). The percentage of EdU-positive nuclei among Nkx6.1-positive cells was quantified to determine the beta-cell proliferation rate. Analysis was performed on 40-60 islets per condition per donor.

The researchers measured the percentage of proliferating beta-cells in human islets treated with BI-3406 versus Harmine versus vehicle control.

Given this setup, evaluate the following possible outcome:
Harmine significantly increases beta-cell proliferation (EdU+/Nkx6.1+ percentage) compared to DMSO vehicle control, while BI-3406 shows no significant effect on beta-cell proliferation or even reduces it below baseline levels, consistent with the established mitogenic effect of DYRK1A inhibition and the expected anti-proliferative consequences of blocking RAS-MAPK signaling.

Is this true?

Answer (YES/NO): NO